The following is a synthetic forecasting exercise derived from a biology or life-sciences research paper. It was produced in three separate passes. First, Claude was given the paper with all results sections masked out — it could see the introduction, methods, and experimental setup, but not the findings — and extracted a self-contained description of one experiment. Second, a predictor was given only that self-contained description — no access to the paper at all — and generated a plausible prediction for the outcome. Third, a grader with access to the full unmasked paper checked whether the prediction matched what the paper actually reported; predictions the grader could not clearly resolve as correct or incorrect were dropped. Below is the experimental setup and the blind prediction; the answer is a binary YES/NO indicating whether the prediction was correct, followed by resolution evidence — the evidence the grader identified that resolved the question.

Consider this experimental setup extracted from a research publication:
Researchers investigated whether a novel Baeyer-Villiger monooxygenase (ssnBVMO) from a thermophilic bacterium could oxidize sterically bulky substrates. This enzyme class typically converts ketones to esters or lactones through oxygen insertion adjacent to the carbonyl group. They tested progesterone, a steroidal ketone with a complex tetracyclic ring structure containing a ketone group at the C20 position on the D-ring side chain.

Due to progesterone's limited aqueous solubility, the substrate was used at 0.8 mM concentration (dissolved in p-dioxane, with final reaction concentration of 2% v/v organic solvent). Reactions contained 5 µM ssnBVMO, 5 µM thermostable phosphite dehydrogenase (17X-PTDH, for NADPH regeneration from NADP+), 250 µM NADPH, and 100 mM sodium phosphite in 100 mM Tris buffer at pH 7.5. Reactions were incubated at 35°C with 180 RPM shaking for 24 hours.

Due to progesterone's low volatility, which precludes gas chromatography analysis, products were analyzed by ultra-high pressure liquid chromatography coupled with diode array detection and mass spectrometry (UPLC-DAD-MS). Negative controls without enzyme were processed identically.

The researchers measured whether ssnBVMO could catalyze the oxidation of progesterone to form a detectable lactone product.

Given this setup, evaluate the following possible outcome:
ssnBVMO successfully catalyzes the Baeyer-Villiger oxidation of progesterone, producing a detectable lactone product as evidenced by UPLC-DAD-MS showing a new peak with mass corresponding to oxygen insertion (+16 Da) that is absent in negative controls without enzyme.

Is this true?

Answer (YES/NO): NO